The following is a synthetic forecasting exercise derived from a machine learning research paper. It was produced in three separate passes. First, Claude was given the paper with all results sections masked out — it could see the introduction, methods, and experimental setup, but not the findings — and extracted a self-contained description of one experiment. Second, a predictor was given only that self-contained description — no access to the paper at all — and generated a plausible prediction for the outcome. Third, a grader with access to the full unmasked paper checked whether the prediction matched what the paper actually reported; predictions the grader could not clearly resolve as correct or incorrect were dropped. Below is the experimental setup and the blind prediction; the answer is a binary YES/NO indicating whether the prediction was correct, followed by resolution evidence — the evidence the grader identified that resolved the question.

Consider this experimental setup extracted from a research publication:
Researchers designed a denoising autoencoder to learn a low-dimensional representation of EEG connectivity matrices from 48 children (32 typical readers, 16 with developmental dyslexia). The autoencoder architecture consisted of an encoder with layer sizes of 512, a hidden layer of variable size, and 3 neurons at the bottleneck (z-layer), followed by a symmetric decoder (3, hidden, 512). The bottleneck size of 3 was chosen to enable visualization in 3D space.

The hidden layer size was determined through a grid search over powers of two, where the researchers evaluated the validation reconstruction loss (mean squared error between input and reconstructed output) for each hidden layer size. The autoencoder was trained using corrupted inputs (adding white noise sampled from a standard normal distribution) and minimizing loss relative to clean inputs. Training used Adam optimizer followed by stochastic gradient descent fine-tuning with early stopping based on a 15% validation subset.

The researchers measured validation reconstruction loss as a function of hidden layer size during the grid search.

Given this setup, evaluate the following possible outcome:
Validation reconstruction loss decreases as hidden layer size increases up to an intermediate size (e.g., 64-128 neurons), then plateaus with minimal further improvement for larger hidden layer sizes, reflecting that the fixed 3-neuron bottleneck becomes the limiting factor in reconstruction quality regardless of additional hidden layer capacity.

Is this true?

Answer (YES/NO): YES